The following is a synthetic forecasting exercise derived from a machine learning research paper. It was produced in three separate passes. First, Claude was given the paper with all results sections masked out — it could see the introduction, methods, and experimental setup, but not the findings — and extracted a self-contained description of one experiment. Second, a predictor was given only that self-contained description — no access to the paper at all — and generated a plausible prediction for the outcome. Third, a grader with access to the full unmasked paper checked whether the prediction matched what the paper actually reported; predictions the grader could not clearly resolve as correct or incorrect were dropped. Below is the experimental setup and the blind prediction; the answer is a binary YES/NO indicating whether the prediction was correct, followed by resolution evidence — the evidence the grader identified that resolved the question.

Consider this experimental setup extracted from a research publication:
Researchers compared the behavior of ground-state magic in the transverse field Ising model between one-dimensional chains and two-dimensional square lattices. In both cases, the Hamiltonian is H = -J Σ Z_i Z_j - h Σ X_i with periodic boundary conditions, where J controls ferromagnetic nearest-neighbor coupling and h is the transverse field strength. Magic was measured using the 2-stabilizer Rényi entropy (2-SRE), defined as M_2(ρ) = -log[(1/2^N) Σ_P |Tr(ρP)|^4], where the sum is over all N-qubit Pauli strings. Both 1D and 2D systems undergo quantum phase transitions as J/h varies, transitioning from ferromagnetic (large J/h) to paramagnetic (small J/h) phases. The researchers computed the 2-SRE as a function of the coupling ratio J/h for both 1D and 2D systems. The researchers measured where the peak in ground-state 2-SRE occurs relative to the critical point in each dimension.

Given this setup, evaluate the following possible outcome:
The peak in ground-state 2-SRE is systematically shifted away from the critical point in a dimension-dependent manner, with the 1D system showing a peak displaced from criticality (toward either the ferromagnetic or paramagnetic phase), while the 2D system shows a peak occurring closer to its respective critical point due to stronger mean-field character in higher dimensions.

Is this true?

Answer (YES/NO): NO